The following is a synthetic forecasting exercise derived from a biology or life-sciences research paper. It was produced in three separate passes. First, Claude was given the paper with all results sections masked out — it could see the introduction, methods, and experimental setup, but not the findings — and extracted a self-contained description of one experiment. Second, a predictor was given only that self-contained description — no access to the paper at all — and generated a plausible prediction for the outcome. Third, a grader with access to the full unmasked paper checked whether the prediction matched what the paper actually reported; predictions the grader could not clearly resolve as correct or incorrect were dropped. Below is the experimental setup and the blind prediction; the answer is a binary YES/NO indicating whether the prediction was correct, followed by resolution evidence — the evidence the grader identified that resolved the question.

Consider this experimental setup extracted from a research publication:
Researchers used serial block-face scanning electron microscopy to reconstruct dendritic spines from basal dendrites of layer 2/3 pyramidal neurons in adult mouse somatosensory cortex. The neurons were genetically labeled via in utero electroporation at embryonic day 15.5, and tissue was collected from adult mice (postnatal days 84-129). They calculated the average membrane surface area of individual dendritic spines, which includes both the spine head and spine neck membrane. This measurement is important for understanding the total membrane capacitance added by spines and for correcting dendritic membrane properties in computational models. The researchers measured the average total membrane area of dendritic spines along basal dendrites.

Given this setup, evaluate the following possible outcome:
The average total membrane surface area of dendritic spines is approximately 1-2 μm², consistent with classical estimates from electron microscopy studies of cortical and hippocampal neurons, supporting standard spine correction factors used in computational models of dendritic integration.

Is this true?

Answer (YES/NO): NO